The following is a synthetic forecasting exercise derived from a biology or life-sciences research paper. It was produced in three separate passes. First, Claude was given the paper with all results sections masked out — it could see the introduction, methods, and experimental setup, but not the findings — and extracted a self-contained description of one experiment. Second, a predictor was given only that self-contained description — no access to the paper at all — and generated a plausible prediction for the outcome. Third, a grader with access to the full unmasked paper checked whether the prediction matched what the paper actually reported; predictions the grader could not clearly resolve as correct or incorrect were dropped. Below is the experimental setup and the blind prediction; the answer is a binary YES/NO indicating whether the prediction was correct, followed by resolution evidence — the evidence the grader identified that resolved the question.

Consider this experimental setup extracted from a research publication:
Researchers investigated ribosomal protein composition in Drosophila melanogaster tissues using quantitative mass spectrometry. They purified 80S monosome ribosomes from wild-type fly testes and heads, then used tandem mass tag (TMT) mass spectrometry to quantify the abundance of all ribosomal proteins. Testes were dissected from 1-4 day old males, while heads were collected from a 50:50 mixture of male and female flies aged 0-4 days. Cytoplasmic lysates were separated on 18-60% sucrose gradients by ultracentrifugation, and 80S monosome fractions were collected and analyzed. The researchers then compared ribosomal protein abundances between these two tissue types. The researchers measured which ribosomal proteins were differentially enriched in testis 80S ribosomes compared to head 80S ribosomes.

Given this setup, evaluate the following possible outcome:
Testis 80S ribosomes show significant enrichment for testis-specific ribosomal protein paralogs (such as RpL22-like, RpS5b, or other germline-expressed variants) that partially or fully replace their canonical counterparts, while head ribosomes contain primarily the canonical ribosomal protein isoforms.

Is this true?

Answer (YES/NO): NO